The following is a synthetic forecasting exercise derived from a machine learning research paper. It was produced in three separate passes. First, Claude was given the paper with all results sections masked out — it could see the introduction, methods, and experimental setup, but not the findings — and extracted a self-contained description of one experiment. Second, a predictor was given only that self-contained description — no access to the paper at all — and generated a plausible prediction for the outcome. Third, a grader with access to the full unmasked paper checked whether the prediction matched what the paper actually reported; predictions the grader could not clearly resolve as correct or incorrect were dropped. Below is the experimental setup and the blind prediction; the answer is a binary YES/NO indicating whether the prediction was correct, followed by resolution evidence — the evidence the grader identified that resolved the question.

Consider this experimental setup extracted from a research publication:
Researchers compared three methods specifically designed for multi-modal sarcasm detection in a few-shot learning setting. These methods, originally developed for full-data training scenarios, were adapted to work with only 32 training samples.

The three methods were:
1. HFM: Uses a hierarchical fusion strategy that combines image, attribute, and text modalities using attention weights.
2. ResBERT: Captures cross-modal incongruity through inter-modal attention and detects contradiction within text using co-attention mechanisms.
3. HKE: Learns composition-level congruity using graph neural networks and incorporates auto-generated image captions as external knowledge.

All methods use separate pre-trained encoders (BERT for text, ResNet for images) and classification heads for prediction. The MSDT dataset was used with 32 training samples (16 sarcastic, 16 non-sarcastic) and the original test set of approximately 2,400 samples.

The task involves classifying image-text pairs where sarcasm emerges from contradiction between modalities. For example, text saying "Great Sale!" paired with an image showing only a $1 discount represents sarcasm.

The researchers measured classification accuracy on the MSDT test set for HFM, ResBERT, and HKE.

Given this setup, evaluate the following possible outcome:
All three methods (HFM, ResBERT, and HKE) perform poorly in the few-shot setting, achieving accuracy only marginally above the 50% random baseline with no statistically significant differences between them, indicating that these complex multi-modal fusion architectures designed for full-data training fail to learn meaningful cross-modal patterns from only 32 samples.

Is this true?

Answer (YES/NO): NO